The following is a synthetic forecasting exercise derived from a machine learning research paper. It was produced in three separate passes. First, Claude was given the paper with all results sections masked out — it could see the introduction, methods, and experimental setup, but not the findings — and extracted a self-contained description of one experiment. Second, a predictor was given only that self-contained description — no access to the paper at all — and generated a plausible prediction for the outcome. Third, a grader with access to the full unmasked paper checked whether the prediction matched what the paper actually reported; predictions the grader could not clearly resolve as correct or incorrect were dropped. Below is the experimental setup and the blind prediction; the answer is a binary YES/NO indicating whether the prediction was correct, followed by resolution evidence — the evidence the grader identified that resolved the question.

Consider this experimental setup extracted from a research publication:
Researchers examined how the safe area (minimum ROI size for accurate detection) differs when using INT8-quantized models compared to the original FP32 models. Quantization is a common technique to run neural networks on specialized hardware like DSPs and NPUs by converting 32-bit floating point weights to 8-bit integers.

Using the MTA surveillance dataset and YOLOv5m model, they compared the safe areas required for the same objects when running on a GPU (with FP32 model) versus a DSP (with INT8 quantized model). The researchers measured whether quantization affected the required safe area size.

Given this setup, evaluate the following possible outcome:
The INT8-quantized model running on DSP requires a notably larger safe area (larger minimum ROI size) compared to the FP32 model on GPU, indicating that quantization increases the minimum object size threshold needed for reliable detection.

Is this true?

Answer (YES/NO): YES